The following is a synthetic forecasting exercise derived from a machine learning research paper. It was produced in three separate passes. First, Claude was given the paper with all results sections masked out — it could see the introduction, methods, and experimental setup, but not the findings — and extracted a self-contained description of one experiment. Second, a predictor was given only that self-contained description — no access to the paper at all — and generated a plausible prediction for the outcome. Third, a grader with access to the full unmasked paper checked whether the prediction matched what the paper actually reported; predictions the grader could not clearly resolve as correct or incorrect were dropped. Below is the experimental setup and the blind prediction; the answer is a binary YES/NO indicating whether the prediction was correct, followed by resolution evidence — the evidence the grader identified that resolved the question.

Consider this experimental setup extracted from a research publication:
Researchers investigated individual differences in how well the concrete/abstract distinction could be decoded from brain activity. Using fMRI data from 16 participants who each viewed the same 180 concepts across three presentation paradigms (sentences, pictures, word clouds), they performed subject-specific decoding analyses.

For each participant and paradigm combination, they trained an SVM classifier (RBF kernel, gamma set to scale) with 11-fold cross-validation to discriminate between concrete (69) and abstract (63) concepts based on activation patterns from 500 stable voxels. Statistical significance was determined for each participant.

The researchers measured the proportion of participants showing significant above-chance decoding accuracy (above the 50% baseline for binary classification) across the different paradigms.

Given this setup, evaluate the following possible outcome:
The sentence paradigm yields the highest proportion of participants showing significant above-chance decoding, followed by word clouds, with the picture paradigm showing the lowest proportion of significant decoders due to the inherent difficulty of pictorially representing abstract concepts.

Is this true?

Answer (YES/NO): NO